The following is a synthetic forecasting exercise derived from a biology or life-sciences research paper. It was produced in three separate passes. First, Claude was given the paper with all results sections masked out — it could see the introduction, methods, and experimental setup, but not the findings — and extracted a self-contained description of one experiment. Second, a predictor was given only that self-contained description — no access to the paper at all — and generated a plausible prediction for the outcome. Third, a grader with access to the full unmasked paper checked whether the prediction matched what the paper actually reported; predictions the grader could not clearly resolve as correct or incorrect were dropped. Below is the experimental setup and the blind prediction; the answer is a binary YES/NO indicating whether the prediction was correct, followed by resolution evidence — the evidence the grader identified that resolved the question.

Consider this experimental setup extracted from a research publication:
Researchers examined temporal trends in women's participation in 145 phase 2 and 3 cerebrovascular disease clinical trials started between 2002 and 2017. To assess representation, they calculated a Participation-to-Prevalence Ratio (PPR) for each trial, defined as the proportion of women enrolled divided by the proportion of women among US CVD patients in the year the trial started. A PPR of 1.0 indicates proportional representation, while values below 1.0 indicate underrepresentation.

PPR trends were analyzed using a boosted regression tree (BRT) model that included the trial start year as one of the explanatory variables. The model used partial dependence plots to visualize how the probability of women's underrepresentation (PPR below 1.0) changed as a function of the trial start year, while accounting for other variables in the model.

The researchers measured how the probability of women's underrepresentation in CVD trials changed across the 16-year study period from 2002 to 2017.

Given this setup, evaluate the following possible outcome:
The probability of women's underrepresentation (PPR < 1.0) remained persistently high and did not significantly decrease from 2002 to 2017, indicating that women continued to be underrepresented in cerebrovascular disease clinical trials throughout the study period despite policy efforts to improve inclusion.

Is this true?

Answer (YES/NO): NO